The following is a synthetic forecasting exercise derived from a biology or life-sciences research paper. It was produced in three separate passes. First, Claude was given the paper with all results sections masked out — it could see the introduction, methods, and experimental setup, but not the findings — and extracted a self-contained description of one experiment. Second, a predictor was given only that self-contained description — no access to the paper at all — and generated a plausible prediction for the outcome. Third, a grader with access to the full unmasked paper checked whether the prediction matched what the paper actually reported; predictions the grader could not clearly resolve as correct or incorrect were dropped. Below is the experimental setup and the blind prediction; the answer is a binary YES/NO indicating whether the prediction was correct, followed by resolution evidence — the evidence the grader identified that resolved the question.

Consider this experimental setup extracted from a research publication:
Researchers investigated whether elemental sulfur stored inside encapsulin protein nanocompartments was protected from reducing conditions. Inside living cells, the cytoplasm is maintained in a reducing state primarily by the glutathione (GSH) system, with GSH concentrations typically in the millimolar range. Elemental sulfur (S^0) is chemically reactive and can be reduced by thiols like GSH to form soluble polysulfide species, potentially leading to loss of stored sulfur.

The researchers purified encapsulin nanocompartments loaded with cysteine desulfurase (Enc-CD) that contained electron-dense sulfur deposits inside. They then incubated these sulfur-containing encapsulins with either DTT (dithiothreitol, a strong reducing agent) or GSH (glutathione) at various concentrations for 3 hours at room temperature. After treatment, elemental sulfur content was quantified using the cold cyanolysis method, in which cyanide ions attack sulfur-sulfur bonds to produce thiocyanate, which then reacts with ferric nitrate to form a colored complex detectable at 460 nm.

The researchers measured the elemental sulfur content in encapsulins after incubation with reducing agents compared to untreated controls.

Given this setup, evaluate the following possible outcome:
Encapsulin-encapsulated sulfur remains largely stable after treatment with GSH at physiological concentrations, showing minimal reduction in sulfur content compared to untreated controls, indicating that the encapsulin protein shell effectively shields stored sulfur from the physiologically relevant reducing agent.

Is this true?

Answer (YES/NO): YES